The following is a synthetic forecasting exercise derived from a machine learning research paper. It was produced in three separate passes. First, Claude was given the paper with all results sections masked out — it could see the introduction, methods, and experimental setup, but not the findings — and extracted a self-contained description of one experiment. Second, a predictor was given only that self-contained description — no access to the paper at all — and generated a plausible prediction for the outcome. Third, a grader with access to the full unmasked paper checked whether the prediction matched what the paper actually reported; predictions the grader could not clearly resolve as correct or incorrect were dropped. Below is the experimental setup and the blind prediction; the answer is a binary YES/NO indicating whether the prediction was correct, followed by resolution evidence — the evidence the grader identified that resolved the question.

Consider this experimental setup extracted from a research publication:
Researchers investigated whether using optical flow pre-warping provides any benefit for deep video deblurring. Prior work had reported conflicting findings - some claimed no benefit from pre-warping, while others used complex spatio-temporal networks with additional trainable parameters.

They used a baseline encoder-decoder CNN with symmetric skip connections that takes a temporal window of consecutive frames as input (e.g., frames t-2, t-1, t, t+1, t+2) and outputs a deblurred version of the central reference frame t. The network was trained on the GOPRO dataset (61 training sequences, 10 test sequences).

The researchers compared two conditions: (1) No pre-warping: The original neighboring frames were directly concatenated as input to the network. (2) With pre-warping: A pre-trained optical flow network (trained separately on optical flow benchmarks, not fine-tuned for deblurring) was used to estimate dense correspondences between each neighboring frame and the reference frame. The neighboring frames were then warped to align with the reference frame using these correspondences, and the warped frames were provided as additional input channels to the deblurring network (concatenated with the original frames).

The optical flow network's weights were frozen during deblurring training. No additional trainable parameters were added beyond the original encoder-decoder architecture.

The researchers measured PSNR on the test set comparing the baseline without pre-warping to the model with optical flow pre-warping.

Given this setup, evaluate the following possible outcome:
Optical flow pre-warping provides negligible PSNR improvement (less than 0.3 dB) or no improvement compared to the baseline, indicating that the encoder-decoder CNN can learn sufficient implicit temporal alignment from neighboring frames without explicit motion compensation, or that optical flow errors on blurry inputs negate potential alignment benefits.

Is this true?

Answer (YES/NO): NO